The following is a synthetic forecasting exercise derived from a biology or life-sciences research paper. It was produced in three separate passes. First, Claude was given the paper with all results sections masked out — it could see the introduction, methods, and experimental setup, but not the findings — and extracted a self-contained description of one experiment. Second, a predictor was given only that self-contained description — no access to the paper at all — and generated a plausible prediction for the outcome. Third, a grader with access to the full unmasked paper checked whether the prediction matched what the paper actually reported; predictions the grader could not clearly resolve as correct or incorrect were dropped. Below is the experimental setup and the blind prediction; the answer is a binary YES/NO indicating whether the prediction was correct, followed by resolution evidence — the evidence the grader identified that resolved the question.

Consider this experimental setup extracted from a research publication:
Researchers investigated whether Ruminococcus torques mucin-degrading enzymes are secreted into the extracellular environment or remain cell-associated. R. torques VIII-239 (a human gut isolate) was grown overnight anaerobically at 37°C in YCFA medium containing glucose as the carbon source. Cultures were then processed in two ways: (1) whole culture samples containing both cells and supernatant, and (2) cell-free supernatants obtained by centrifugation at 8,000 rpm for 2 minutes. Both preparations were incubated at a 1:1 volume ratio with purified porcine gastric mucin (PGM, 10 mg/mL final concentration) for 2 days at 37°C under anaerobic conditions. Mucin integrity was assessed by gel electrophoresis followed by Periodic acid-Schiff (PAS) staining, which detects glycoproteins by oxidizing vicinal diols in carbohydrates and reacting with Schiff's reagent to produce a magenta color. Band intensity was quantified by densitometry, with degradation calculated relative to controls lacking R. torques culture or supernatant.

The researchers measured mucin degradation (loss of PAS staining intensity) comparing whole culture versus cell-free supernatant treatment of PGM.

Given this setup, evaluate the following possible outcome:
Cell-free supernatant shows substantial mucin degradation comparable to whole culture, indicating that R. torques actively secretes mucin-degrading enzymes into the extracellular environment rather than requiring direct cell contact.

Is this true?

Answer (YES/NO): YES